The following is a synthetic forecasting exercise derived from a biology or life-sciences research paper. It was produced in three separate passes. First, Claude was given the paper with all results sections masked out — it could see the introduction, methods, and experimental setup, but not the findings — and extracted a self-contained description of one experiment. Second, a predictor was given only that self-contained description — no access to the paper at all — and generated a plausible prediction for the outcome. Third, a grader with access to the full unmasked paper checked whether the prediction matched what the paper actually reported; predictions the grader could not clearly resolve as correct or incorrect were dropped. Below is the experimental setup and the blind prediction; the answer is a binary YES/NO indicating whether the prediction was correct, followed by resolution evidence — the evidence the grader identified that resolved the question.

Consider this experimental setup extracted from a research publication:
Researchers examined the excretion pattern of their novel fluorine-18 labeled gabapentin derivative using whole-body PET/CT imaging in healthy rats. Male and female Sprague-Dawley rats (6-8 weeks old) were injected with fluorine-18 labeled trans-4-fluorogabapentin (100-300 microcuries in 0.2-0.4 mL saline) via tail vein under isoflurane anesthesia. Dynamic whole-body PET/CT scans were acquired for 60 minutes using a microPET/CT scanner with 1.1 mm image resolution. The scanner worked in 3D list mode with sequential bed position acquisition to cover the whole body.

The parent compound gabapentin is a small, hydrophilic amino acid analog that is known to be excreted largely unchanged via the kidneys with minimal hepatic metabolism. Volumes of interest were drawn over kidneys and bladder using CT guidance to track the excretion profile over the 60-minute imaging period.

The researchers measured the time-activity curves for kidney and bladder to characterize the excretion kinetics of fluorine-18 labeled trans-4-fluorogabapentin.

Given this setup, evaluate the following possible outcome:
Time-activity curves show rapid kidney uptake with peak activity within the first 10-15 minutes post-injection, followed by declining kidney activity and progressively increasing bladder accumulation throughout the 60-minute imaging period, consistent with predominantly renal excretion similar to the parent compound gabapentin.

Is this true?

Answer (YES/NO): YES